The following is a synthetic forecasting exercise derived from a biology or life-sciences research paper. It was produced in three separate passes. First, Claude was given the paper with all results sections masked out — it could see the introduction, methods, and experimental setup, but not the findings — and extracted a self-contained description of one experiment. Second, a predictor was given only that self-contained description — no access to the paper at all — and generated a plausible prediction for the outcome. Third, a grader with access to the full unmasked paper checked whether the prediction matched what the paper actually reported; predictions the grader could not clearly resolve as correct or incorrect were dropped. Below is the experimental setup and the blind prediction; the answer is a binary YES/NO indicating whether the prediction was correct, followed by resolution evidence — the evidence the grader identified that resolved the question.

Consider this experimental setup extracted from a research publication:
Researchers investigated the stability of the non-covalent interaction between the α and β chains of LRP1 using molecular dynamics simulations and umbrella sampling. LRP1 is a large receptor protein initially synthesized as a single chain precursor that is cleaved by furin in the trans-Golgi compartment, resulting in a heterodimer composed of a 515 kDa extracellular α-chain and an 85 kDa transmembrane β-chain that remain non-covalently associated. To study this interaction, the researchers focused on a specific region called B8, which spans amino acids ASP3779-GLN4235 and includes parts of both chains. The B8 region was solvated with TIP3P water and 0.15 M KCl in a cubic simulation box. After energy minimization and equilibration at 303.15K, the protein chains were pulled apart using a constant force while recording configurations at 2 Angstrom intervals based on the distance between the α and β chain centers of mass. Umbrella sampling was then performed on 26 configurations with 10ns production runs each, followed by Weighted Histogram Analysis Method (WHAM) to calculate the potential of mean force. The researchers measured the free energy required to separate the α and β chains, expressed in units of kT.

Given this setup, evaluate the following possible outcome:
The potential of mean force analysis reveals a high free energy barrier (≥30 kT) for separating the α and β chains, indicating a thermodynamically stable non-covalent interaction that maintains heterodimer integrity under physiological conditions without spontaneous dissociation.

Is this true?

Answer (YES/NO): YES